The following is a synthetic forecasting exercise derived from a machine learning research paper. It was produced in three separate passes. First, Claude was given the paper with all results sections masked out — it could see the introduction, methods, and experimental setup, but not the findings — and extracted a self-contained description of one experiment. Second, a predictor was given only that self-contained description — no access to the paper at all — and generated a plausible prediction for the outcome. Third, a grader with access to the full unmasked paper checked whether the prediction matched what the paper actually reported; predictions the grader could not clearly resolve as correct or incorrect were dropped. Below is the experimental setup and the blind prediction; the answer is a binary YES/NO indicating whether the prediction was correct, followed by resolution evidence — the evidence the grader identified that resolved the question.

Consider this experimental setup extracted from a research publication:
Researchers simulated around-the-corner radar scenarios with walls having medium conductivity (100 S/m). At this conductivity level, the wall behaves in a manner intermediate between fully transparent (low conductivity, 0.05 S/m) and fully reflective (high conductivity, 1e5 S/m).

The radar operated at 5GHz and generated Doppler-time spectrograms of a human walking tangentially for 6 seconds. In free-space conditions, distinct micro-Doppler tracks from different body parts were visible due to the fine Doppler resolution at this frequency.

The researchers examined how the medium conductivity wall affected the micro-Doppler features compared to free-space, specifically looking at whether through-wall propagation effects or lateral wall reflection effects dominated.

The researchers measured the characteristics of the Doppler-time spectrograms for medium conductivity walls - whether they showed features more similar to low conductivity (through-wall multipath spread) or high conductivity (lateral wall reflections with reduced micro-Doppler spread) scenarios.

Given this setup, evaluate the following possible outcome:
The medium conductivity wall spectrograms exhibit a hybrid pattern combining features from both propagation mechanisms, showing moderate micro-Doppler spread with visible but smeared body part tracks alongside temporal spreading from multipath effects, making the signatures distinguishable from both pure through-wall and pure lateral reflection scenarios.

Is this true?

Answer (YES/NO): NO